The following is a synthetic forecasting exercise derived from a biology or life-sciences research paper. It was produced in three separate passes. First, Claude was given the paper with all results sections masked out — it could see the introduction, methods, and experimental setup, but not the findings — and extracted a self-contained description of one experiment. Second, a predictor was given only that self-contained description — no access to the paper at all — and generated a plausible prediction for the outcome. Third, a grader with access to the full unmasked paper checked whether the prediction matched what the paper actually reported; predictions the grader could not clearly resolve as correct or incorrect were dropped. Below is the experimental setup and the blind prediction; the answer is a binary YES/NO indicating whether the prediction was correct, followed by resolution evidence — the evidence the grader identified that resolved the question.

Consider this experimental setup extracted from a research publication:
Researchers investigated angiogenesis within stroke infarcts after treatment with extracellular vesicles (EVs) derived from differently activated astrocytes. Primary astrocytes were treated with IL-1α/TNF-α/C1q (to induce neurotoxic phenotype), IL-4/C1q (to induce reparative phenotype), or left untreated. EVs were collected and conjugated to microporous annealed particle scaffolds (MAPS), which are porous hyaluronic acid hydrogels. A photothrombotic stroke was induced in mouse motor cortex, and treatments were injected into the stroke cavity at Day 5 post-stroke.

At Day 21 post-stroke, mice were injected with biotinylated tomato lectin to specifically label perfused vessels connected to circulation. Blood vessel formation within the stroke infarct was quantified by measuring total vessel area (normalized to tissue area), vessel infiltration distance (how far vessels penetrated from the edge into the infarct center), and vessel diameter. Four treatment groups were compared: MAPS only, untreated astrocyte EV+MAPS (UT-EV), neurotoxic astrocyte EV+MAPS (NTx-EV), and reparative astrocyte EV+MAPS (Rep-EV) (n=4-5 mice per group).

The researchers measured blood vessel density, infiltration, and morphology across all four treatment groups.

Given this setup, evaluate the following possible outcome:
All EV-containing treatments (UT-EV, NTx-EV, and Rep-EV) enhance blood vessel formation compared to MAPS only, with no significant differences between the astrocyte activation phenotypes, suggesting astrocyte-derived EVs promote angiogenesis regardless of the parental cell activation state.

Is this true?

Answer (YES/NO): NO